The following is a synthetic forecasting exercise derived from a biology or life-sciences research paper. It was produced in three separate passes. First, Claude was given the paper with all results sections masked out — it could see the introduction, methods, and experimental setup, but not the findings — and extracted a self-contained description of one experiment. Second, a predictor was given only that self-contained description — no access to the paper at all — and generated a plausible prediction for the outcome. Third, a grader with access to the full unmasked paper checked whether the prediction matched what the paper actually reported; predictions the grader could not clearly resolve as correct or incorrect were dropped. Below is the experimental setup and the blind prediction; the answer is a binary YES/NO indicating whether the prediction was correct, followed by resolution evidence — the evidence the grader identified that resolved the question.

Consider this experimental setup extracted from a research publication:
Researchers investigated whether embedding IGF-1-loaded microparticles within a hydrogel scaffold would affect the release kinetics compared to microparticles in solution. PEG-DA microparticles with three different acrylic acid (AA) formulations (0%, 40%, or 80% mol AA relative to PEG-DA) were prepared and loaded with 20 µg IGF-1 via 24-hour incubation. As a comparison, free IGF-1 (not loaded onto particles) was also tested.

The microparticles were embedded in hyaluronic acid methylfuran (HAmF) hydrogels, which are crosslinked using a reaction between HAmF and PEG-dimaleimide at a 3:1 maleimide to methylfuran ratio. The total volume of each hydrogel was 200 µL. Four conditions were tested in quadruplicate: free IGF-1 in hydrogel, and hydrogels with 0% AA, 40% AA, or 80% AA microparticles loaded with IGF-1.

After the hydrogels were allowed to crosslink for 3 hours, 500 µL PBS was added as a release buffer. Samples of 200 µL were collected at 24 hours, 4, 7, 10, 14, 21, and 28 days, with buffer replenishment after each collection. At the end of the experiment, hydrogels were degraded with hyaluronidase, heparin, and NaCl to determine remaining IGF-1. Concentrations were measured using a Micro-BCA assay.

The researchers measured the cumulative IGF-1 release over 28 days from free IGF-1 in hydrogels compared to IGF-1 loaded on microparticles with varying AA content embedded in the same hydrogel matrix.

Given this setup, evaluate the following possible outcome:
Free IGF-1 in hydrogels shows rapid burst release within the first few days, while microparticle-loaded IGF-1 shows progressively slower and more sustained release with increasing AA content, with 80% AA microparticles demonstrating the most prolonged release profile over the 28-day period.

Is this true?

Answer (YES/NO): NO